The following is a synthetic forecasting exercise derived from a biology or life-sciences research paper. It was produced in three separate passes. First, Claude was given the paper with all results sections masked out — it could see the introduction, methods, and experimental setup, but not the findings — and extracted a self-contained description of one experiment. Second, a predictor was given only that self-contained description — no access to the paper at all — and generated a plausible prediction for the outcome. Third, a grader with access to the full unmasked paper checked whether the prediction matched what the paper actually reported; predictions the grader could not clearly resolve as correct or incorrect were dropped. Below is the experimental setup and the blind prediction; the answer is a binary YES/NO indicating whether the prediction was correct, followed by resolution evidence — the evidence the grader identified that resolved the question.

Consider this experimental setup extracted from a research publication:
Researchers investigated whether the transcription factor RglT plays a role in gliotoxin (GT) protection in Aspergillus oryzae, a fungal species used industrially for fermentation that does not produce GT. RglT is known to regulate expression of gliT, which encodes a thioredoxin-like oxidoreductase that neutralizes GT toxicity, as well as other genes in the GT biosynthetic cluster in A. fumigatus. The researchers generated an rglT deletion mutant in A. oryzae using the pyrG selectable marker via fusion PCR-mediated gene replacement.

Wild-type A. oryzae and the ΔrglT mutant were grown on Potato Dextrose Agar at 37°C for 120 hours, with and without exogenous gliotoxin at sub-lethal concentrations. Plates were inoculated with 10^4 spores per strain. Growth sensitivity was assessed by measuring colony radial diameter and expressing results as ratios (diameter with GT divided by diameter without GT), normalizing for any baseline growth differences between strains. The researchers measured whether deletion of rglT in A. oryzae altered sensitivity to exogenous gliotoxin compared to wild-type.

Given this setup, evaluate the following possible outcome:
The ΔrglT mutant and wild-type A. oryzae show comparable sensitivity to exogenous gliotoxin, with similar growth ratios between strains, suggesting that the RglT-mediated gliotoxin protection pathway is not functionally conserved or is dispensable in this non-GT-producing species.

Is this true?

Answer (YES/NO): NO